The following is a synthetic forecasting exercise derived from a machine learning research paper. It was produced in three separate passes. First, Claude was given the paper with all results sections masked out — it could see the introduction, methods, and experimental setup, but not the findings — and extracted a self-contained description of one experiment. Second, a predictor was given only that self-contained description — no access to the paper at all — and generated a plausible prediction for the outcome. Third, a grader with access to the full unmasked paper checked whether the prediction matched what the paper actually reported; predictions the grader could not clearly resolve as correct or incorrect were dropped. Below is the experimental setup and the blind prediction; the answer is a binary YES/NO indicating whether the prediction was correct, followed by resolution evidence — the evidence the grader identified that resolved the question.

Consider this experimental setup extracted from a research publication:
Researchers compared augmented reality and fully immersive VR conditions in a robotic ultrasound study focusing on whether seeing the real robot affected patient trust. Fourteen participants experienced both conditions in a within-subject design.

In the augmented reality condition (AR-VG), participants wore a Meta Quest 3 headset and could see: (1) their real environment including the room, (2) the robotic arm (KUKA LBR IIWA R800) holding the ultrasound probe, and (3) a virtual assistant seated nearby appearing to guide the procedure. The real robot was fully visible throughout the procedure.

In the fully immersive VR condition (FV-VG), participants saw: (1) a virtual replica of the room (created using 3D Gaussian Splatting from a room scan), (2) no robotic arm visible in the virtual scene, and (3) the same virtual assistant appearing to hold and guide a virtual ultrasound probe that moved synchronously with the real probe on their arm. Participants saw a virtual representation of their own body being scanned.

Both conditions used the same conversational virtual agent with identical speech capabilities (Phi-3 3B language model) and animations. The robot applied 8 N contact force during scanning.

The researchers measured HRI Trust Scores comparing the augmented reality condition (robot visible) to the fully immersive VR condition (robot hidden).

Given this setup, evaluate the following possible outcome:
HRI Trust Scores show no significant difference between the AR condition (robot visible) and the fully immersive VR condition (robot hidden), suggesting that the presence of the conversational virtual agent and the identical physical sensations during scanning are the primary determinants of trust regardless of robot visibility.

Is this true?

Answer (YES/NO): YES